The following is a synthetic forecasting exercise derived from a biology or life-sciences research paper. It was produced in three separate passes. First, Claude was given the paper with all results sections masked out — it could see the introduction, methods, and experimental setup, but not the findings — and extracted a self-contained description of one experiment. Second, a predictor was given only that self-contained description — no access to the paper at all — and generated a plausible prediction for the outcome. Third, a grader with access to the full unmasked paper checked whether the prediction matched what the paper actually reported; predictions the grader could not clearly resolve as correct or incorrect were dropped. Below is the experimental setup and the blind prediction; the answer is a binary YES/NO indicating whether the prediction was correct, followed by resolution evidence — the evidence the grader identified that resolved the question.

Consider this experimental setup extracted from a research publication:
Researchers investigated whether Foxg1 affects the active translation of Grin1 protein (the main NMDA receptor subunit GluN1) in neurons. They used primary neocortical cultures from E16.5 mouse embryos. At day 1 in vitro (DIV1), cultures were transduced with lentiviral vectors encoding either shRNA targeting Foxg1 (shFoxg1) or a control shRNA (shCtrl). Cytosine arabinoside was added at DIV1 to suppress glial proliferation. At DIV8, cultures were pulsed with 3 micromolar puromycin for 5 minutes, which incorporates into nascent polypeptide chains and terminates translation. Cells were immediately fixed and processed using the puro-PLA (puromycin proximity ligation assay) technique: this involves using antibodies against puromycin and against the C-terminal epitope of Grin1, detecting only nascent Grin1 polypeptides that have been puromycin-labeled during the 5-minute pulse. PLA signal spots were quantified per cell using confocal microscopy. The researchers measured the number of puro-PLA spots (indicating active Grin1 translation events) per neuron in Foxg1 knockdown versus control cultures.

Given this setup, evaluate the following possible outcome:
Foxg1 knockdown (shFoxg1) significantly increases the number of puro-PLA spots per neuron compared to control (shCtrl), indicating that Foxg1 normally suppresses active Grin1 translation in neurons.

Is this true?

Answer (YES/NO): NO